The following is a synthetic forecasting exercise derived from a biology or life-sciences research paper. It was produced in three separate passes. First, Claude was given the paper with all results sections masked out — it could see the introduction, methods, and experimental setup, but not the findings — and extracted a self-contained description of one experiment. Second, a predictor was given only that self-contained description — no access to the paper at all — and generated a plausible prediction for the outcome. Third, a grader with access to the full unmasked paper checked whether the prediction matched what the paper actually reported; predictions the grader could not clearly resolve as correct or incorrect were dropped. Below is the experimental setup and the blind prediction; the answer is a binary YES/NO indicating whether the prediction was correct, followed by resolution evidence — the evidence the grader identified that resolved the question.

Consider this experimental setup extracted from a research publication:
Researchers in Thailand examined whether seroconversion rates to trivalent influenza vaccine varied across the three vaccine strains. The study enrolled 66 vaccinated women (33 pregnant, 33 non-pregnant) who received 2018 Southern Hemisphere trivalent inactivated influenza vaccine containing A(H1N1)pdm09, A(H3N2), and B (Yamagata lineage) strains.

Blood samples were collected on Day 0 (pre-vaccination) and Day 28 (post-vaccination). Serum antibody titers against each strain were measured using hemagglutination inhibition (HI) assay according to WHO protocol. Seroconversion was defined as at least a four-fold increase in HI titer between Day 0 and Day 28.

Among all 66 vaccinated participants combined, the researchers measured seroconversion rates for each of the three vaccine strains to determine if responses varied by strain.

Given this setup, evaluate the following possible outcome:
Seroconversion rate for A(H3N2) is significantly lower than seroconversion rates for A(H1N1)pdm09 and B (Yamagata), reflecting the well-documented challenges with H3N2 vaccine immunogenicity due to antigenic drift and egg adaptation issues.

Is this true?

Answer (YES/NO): NO